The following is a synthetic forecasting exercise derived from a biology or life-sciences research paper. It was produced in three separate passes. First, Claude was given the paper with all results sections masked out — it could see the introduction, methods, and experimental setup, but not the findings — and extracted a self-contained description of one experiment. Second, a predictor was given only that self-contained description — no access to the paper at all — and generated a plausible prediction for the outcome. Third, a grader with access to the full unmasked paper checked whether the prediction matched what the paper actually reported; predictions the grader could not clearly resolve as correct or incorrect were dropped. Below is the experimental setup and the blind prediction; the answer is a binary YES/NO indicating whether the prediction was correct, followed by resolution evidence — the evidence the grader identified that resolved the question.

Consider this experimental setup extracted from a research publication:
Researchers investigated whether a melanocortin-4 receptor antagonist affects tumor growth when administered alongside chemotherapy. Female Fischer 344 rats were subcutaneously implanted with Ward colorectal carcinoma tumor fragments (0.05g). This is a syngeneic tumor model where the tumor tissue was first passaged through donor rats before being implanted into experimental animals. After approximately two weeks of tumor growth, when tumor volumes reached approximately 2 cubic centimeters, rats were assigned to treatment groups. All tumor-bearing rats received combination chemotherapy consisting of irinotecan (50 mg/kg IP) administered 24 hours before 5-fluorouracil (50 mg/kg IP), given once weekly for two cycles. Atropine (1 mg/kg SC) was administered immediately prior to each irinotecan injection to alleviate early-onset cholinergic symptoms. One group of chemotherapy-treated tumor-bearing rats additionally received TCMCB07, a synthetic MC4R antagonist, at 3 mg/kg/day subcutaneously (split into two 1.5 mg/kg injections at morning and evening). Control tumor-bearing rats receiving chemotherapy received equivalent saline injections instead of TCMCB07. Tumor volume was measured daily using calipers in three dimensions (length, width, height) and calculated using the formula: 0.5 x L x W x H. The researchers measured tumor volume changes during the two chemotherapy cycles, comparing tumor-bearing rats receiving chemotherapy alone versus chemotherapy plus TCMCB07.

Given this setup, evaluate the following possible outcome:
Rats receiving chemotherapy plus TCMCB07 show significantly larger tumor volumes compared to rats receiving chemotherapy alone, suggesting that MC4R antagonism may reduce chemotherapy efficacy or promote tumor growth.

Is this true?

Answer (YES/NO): NO